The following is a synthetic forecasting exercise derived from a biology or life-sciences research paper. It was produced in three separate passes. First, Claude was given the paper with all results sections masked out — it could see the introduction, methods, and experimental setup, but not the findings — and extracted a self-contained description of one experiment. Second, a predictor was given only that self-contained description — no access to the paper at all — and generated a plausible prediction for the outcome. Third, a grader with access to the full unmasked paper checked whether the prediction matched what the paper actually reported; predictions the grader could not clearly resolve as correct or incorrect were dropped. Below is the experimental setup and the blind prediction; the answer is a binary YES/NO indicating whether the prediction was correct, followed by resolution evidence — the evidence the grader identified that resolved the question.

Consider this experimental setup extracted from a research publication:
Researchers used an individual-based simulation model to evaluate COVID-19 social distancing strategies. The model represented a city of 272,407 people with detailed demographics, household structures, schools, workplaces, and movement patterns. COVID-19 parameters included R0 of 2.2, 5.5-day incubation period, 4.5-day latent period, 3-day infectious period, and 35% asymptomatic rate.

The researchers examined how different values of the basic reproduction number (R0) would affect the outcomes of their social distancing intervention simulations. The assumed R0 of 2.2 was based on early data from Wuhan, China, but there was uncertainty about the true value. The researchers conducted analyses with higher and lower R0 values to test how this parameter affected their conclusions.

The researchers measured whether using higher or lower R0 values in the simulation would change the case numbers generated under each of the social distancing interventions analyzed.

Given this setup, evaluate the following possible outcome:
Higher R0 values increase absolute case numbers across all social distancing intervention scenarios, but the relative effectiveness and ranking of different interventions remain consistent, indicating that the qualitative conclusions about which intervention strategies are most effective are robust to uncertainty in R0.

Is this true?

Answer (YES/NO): YES